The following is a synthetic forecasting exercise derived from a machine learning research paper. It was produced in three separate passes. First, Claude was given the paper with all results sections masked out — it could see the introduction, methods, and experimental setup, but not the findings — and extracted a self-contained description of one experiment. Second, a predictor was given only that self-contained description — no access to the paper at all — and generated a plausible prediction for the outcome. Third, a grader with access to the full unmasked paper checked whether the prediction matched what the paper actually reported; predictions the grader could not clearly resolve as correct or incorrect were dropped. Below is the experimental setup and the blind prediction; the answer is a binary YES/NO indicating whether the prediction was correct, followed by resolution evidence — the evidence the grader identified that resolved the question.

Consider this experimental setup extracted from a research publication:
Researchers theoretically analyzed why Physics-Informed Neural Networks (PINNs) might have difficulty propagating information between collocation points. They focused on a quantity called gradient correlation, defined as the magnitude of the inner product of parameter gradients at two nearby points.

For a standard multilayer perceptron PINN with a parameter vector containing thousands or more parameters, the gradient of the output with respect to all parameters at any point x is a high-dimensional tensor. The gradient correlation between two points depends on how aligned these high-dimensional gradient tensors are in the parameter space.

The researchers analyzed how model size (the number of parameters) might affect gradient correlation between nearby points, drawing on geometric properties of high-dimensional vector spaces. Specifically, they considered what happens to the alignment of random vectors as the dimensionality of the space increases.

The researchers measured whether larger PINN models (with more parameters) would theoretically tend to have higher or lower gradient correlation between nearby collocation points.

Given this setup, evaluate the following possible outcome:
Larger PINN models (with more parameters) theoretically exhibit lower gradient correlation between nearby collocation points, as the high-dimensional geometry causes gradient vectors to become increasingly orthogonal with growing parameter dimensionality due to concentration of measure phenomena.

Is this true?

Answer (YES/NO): YES